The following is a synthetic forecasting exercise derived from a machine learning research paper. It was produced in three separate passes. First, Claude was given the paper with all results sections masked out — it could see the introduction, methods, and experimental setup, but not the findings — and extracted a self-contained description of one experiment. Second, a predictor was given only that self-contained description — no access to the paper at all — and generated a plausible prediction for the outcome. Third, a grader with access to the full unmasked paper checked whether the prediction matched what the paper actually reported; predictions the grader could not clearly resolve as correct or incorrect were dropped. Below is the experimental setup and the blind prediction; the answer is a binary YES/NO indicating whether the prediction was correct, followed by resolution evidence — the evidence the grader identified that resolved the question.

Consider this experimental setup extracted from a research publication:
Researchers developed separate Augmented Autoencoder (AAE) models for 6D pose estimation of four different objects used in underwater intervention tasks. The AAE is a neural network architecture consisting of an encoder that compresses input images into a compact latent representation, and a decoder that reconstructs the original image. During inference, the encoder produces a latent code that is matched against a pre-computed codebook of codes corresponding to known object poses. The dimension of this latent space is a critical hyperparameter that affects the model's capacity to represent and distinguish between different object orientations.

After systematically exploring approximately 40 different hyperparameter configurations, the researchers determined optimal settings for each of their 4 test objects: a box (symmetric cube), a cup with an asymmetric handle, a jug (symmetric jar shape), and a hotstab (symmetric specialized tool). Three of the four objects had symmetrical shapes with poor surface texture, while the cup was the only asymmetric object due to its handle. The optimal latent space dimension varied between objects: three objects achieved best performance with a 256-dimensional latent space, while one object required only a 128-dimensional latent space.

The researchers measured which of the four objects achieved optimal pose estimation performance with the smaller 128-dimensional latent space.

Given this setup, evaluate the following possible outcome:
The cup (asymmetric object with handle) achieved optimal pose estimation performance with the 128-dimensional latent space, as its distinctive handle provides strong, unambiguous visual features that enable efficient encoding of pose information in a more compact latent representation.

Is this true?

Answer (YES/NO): NO